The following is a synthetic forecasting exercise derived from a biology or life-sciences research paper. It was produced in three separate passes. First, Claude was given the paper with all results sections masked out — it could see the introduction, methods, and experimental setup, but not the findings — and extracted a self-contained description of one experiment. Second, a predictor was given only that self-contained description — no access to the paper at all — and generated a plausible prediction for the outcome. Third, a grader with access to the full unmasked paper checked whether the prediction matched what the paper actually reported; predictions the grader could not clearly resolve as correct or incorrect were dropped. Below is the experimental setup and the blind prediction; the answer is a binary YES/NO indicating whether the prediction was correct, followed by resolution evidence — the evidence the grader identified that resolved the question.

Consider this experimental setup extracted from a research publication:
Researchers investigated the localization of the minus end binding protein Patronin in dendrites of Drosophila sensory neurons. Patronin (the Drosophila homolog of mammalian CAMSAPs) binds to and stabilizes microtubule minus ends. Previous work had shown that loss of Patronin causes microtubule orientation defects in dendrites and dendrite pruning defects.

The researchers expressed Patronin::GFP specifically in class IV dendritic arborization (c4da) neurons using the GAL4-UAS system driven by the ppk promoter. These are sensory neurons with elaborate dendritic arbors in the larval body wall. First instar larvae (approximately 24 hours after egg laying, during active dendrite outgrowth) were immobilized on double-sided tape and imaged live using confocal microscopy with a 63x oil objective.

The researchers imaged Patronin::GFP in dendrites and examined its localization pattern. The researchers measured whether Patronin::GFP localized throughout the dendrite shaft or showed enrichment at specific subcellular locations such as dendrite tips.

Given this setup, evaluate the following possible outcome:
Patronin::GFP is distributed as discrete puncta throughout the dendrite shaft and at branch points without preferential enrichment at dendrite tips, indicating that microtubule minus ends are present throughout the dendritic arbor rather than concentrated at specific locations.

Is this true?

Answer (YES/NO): NO